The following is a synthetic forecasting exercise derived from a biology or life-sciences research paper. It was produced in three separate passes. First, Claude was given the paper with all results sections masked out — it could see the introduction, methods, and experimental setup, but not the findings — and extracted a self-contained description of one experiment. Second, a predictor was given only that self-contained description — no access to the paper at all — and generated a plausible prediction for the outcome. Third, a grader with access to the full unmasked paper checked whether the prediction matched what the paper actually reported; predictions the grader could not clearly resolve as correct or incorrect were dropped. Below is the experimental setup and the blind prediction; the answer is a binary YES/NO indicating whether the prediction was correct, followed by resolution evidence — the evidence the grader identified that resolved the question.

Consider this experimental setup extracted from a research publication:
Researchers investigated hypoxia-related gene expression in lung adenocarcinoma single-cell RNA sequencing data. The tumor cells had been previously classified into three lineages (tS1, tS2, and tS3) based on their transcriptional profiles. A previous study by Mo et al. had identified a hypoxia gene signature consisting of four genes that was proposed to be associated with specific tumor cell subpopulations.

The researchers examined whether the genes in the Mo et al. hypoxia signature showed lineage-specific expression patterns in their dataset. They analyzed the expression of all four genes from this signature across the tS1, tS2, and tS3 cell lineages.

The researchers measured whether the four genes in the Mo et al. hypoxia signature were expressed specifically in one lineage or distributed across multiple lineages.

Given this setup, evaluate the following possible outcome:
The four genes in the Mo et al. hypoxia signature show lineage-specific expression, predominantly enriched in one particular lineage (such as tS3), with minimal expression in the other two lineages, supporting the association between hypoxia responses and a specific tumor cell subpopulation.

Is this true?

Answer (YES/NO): NO